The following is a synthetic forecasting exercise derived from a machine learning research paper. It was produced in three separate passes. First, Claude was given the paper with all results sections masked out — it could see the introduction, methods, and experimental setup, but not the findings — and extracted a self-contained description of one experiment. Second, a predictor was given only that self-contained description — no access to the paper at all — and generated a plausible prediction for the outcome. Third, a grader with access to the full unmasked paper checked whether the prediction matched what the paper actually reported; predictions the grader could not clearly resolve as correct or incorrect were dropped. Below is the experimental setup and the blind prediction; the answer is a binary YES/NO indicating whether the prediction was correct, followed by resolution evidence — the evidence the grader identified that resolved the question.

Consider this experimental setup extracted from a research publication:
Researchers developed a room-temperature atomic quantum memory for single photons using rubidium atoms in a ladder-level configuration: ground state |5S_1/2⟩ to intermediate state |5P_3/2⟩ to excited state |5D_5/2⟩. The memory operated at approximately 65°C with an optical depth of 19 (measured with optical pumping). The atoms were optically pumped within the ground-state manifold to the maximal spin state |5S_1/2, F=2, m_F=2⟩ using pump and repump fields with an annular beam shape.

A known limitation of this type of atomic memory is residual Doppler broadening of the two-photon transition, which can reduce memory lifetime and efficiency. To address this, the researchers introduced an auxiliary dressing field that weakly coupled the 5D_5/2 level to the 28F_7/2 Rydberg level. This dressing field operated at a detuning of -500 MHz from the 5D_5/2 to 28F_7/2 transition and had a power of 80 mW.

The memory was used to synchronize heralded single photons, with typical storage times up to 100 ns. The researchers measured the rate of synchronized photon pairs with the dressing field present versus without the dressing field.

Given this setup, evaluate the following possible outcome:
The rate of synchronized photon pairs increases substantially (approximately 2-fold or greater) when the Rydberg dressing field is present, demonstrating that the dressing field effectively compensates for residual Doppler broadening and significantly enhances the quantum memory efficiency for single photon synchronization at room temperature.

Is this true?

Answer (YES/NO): NO